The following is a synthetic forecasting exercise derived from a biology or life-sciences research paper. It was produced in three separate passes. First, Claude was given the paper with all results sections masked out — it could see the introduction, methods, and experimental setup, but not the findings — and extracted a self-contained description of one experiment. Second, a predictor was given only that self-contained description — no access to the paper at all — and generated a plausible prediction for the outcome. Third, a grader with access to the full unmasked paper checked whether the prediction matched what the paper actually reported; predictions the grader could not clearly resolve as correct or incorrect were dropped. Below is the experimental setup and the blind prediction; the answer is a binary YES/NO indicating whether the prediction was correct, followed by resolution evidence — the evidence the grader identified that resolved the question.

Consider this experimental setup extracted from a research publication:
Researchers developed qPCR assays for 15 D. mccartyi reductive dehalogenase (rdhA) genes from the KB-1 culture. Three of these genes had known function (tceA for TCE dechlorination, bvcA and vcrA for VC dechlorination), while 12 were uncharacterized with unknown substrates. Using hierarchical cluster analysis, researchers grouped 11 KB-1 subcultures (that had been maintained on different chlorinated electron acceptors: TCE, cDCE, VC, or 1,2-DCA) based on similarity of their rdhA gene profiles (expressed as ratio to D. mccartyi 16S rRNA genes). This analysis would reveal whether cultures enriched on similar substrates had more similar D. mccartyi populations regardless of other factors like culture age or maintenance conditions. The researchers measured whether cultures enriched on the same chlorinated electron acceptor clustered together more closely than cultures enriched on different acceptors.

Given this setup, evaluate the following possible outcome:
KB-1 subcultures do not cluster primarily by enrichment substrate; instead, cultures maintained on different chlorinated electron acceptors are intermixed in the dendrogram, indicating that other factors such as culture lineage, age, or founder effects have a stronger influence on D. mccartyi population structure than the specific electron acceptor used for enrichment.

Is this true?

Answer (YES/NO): NO